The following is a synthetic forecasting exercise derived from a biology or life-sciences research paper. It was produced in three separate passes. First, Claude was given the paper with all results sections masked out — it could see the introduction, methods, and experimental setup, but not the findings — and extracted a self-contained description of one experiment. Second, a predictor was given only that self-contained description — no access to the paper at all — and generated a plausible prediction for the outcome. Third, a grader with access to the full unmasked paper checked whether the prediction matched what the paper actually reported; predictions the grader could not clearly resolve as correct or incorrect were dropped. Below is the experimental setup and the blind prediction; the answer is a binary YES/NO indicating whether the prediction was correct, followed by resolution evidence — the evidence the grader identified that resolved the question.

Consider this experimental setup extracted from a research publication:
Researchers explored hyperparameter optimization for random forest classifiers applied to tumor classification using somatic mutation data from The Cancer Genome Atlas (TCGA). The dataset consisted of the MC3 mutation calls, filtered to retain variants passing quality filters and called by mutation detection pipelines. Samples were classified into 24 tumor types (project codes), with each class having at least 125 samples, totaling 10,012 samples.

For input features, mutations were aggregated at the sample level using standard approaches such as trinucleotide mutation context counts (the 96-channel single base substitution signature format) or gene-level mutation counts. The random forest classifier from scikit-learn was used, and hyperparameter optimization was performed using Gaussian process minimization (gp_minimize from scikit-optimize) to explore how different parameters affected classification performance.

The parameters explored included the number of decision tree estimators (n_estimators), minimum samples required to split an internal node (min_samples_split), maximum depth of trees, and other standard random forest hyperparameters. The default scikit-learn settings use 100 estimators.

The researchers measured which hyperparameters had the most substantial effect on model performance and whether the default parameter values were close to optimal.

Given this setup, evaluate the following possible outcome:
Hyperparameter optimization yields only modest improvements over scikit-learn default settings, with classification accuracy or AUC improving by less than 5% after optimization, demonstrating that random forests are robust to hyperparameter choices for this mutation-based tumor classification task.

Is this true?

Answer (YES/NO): NO